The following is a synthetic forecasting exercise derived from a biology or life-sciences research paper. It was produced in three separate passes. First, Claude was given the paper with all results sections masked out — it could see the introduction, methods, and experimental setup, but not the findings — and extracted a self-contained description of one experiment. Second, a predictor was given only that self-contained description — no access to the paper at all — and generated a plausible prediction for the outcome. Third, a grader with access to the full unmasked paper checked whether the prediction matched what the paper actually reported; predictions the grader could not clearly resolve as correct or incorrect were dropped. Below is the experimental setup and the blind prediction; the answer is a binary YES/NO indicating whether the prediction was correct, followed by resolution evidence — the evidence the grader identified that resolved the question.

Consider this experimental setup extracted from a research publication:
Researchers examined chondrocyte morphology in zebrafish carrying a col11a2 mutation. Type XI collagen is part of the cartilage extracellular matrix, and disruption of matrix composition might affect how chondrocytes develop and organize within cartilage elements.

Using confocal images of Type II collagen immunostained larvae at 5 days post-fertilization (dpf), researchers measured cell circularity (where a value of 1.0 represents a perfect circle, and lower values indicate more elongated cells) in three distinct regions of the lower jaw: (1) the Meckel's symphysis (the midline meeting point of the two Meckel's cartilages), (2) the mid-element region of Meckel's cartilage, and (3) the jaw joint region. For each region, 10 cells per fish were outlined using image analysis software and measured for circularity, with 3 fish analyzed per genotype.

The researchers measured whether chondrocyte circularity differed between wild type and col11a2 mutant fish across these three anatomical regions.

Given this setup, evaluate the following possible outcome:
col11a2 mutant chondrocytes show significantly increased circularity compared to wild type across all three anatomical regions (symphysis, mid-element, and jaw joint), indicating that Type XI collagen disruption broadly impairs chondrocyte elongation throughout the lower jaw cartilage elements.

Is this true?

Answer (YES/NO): NO